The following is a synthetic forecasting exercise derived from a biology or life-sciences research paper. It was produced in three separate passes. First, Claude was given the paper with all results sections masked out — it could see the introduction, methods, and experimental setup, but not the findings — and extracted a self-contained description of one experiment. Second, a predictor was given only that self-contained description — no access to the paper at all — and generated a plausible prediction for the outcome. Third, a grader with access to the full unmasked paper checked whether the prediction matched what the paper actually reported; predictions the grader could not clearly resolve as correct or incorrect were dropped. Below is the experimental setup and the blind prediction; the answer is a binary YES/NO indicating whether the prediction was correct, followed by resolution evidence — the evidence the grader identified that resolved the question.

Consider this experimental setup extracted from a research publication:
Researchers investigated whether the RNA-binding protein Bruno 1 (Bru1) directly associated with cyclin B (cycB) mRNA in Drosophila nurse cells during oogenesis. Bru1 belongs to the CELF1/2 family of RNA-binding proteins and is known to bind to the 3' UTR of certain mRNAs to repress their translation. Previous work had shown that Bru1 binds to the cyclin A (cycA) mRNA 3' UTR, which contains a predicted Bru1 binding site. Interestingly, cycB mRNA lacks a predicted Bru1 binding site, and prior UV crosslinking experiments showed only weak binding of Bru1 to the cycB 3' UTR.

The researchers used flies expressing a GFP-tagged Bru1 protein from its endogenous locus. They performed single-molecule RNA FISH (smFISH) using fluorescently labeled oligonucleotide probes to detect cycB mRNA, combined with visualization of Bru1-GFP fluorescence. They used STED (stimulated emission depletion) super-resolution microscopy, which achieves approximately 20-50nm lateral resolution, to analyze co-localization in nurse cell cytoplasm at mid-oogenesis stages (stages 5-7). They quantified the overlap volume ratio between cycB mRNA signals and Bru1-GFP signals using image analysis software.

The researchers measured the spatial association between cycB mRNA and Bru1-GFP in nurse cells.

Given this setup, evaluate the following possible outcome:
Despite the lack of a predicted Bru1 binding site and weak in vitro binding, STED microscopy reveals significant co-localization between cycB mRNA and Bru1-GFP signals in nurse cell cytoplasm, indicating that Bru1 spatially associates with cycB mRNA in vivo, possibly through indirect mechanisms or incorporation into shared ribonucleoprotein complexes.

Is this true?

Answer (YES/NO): YES